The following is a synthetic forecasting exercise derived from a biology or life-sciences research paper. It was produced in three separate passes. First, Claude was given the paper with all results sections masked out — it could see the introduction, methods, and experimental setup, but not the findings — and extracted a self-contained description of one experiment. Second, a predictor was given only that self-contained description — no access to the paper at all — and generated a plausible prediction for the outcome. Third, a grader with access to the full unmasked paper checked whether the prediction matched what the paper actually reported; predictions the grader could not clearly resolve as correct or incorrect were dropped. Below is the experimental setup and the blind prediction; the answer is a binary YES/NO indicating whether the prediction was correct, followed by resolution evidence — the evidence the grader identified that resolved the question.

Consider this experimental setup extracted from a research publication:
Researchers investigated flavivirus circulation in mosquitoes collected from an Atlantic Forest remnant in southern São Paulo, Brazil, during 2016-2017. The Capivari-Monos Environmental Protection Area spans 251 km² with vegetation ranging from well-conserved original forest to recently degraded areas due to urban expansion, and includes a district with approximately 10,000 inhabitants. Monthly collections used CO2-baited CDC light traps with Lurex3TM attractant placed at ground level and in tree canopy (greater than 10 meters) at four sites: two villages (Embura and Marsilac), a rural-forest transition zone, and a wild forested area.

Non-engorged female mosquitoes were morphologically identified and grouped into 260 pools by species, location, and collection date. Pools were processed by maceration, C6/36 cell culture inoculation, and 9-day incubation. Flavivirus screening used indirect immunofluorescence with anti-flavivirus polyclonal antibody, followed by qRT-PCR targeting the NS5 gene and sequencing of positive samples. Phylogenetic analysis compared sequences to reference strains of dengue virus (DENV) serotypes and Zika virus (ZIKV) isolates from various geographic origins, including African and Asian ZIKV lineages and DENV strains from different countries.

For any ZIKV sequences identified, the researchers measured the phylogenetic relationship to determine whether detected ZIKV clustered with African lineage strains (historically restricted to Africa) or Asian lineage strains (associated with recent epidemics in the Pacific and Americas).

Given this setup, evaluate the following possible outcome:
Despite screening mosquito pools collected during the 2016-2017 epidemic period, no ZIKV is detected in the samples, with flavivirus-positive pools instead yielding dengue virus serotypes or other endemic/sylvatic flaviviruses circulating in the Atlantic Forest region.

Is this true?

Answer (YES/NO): NO